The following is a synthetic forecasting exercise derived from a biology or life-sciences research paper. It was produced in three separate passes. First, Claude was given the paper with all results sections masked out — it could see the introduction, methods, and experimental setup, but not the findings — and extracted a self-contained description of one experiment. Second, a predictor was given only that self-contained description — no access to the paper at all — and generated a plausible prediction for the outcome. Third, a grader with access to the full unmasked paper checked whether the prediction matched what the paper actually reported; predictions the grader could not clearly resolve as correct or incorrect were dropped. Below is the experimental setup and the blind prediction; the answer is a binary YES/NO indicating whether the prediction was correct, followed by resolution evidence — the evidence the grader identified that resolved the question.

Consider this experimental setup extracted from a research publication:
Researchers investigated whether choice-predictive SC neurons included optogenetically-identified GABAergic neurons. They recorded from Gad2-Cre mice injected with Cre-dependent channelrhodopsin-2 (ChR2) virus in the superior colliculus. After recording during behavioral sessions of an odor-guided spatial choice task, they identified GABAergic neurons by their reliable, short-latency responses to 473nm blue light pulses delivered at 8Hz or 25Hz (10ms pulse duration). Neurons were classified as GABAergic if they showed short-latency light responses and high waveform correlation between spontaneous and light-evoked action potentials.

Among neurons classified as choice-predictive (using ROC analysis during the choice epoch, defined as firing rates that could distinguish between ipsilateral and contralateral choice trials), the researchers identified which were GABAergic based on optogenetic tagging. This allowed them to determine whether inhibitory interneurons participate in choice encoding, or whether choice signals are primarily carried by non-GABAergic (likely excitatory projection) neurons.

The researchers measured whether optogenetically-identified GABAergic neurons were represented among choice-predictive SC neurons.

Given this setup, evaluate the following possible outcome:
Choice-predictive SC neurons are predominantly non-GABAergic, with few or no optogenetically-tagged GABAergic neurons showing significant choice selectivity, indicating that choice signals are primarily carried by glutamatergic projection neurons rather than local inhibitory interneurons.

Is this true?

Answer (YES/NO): NO